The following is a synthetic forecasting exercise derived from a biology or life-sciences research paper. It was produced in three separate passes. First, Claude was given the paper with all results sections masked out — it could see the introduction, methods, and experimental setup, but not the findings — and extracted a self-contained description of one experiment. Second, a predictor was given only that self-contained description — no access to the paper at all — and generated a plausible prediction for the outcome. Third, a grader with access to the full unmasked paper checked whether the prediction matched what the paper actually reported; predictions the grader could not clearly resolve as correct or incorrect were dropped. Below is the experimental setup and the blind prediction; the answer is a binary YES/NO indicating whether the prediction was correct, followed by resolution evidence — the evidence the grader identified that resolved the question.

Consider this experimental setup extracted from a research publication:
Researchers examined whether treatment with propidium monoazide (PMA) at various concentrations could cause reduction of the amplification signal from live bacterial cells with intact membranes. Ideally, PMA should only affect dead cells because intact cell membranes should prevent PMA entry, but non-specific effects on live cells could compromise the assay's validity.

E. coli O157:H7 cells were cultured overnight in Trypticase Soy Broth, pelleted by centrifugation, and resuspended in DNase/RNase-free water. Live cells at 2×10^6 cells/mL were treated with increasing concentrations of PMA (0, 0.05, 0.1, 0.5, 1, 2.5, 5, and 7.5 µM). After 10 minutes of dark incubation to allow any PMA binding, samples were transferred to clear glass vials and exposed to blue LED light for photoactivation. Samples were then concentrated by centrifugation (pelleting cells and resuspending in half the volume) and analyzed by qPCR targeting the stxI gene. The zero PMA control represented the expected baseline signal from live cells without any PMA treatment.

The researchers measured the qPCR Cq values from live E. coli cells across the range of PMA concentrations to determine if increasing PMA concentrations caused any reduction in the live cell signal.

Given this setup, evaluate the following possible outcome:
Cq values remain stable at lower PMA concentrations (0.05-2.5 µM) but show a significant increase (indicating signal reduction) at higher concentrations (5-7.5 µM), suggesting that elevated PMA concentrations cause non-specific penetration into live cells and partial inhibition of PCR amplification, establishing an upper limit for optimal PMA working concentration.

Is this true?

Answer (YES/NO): NO